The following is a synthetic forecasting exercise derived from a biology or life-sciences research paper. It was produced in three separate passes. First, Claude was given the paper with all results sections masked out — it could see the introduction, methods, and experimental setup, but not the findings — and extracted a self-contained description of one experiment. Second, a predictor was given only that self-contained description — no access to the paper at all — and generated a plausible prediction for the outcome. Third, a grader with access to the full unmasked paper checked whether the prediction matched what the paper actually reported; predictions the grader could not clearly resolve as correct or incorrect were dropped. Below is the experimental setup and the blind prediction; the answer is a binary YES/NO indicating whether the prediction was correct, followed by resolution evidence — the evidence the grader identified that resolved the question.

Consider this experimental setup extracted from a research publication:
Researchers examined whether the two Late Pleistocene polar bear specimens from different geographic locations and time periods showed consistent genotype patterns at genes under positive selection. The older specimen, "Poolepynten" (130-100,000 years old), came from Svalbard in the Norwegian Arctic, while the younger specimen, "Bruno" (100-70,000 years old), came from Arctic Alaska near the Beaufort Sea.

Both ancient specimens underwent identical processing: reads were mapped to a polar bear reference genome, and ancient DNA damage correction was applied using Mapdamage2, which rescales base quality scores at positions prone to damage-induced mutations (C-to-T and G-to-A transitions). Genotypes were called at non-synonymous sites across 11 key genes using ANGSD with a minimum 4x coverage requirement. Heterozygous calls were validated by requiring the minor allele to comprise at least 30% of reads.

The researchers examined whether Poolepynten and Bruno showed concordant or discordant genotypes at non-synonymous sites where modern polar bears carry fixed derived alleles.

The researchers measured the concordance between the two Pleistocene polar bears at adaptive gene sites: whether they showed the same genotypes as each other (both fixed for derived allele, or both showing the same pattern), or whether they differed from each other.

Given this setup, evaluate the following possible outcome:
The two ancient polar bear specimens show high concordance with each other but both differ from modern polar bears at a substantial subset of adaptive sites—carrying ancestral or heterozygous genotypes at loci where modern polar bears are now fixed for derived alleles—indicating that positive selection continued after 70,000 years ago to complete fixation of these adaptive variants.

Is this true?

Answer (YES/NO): NO